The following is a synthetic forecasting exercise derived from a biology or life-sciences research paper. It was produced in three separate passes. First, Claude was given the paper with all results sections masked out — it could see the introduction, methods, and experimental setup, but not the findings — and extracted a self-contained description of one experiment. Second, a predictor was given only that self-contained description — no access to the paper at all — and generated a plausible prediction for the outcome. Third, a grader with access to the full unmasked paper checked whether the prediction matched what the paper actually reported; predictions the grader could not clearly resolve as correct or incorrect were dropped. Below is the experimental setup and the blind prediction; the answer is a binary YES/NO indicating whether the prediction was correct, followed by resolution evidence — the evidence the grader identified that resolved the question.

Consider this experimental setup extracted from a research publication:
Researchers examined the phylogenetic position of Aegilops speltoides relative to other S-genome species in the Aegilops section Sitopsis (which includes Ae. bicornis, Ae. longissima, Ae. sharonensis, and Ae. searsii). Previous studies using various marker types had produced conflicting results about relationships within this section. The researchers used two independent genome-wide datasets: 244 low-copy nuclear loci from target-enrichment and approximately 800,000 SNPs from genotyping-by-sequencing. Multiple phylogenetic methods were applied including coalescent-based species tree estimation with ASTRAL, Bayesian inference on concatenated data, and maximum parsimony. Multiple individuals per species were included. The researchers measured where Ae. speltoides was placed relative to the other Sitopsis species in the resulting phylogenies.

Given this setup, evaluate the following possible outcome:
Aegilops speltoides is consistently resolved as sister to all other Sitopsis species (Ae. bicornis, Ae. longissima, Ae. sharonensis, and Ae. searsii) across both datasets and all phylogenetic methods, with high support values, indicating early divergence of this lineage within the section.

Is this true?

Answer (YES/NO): NO